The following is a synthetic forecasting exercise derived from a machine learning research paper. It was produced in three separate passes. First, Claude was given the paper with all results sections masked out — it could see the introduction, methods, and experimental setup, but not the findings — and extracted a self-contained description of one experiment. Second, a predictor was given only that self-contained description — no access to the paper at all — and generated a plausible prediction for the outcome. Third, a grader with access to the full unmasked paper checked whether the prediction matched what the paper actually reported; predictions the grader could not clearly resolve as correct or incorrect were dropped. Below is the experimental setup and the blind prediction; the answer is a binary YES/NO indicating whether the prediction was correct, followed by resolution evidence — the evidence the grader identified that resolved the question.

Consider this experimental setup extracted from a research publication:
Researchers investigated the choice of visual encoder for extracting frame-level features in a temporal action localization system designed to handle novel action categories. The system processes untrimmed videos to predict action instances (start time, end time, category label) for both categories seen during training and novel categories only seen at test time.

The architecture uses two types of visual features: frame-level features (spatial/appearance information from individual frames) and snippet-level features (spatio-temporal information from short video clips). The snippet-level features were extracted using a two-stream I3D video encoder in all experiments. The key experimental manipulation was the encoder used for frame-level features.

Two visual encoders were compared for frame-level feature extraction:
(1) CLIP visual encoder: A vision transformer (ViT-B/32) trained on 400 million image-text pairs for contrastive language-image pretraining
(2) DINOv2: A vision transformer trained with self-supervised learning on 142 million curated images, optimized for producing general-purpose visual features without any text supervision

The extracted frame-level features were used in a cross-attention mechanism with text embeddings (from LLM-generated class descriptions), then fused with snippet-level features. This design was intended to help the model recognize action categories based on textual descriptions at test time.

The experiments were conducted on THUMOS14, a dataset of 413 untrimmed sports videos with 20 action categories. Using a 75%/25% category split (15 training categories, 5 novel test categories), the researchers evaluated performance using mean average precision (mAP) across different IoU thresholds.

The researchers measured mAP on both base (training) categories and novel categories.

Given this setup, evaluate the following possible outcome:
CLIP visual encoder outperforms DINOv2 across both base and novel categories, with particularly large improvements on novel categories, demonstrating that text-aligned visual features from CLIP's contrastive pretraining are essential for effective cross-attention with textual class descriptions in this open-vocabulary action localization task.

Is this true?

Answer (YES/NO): NO